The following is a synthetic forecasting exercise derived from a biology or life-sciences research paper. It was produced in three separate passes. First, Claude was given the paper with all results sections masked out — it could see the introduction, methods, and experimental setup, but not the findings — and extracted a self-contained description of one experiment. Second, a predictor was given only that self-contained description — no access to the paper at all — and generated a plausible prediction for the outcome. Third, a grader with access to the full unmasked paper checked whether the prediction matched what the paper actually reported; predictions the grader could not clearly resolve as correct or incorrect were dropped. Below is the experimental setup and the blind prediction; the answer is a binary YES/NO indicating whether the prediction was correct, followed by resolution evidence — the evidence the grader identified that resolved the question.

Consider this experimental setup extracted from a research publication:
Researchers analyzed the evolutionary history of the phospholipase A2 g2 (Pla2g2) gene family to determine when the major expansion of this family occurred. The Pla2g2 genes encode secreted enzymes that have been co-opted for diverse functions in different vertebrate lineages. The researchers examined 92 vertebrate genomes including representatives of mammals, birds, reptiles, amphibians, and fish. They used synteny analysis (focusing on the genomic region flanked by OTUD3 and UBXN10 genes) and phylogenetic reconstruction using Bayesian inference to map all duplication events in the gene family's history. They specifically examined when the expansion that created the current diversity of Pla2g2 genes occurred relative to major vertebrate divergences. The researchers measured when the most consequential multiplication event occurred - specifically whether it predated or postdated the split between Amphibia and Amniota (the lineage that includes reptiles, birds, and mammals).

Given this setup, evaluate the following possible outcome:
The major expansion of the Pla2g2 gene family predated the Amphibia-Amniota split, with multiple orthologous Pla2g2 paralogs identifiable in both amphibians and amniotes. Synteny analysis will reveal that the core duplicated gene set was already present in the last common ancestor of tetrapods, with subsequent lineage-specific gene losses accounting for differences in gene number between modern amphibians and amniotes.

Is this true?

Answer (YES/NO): NO